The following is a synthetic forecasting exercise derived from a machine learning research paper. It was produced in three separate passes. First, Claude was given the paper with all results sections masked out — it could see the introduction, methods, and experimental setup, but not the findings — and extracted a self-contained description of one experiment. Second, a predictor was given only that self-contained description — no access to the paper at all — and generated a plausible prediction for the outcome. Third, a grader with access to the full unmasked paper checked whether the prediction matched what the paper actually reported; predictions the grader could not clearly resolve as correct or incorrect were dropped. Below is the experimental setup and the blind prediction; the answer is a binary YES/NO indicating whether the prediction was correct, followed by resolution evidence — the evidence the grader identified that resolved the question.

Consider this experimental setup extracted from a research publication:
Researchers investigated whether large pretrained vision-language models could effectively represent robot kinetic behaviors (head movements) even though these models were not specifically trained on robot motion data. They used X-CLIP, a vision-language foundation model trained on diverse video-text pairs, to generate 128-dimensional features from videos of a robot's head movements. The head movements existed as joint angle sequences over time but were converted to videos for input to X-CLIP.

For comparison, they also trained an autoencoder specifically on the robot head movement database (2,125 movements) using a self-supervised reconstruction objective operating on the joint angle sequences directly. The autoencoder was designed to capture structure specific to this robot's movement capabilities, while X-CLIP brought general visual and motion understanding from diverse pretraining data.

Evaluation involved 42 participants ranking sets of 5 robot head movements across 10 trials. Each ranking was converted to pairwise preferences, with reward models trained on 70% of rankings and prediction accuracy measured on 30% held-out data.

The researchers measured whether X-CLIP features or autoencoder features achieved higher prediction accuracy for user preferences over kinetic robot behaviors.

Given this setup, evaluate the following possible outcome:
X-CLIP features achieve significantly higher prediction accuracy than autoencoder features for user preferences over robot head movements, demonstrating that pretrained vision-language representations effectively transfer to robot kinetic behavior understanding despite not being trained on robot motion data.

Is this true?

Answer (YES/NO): NO